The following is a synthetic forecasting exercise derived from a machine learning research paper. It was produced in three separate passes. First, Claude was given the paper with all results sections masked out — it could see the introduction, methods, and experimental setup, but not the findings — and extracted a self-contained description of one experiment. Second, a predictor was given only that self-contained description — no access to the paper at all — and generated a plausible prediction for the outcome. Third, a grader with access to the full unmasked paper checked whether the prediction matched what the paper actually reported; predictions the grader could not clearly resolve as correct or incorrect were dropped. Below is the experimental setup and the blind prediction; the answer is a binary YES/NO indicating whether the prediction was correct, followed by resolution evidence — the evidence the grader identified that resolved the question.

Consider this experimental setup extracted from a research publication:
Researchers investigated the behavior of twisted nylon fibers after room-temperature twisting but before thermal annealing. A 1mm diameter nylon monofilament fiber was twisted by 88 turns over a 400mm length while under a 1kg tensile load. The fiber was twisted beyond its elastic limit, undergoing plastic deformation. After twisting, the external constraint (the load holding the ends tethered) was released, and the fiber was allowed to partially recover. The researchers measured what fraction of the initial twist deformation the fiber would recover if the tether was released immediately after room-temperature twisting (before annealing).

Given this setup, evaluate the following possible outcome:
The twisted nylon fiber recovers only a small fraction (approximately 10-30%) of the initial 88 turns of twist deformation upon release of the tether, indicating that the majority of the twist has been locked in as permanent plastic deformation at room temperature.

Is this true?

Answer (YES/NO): YES